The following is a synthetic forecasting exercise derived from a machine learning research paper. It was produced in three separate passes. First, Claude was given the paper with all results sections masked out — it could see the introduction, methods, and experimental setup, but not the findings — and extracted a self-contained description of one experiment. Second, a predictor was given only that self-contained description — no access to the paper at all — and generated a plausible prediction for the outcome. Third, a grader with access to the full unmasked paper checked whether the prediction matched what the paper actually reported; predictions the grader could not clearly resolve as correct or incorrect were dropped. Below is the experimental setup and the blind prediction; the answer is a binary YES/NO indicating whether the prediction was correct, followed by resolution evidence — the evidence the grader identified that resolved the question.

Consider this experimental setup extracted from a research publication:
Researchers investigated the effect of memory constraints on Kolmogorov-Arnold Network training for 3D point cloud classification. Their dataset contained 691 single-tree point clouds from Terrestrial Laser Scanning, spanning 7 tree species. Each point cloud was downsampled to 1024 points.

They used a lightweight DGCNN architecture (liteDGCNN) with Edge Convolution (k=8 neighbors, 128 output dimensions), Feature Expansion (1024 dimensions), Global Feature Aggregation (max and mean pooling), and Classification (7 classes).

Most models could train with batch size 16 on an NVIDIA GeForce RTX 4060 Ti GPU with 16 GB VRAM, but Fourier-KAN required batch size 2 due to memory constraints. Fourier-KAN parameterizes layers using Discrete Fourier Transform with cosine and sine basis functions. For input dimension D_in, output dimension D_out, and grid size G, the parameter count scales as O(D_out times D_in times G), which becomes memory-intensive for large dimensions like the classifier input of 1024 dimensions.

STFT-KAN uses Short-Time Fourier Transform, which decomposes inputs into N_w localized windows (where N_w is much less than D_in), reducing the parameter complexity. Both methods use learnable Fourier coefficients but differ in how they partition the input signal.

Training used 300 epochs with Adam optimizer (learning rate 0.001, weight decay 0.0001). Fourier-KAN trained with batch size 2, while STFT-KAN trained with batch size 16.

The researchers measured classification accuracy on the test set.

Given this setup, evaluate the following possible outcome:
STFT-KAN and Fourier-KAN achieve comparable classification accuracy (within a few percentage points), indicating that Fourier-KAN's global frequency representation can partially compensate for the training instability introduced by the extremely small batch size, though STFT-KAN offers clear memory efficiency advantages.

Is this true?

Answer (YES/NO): YES